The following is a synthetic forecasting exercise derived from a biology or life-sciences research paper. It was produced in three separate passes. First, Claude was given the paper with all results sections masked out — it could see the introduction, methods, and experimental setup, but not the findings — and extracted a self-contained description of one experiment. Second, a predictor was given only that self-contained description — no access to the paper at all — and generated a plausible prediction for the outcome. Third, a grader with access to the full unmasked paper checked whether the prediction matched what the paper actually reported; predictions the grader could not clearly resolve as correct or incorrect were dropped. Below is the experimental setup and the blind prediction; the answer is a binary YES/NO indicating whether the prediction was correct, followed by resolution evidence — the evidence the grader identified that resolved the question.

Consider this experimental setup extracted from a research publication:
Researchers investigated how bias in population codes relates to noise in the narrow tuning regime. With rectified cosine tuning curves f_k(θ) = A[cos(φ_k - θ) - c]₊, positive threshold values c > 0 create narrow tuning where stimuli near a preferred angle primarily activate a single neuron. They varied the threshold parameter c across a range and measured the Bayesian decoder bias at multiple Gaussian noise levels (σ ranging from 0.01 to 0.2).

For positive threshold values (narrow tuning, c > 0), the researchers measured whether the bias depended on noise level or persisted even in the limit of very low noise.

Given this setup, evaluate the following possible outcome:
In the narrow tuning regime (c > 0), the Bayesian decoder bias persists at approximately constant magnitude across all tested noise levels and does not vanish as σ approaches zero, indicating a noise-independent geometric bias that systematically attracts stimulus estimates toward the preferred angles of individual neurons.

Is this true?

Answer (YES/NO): YES